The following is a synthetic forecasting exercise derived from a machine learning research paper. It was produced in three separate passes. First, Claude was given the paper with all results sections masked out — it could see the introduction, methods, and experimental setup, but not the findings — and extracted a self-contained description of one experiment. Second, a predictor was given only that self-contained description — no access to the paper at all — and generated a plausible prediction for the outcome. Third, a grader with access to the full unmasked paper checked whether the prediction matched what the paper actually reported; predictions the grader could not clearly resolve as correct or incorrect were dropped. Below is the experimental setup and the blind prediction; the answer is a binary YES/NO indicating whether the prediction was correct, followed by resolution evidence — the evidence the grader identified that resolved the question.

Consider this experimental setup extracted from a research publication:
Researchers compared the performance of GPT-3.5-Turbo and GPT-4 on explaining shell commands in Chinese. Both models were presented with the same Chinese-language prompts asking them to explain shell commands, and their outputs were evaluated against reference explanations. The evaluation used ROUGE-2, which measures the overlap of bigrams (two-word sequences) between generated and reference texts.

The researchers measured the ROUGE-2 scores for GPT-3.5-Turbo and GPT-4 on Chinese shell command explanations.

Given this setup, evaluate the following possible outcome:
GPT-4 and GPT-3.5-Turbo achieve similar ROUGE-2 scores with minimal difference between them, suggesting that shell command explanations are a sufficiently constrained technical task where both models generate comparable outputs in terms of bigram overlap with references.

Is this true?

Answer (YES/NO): YES